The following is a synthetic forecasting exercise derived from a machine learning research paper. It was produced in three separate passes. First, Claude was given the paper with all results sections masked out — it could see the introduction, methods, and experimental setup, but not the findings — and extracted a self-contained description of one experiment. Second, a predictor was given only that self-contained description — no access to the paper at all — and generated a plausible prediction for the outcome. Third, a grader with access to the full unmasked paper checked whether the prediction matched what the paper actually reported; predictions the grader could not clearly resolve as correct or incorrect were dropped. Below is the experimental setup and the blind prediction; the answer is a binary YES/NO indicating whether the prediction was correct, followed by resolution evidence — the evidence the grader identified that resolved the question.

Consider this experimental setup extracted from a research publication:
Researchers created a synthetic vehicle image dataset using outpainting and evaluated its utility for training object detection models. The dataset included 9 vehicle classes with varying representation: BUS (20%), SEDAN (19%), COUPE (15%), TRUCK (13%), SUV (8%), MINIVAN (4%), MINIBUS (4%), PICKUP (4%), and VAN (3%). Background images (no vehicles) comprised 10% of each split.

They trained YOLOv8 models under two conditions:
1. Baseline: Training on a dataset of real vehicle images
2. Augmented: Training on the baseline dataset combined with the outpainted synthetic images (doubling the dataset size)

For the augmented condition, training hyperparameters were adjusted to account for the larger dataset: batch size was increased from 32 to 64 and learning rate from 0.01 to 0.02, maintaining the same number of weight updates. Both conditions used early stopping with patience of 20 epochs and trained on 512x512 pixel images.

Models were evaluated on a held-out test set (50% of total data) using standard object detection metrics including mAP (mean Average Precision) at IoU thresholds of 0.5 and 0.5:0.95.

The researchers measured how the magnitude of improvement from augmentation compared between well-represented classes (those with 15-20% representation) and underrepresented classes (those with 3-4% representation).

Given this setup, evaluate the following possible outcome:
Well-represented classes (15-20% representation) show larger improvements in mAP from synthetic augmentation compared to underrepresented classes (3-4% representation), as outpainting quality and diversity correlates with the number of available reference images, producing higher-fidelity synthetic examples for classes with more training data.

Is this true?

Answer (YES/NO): NO